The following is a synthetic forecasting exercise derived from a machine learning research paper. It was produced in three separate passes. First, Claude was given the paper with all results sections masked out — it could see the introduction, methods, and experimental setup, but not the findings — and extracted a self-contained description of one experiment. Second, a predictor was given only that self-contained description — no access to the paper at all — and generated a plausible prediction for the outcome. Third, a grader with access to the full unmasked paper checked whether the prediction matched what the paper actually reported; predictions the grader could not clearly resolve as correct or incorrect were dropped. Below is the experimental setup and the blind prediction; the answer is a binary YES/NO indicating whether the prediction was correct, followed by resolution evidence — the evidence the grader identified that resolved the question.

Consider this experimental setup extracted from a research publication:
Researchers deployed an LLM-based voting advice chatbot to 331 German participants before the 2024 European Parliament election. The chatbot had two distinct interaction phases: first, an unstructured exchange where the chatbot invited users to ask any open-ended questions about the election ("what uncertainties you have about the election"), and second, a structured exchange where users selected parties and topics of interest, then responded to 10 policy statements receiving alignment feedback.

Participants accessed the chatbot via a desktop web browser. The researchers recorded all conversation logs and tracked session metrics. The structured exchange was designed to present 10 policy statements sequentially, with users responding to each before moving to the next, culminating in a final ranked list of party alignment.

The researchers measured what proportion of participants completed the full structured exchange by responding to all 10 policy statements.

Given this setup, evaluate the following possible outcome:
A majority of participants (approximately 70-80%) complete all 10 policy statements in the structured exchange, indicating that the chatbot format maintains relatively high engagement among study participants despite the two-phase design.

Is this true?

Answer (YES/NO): NO